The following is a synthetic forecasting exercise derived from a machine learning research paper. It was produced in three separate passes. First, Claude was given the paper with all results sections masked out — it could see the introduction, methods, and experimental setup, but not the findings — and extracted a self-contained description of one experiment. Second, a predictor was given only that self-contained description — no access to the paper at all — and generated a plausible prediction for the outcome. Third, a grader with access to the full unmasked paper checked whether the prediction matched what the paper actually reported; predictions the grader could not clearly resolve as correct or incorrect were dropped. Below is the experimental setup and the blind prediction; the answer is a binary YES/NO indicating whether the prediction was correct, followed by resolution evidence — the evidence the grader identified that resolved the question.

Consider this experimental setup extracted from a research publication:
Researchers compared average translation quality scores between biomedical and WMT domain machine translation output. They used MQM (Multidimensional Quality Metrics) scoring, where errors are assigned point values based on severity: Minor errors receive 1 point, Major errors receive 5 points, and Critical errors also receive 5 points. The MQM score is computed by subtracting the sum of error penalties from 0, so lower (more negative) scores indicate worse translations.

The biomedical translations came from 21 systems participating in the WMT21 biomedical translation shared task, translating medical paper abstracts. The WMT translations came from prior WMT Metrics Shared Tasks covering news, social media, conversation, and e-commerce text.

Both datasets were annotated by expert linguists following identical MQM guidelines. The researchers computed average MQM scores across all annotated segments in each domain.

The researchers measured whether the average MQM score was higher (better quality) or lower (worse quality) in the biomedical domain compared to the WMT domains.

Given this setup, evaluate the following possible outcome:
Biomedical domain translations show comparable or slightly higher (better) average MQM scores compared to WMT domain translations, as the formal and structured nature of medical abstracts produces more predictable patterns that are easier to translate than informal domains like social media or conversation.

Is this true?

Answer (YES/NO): NO